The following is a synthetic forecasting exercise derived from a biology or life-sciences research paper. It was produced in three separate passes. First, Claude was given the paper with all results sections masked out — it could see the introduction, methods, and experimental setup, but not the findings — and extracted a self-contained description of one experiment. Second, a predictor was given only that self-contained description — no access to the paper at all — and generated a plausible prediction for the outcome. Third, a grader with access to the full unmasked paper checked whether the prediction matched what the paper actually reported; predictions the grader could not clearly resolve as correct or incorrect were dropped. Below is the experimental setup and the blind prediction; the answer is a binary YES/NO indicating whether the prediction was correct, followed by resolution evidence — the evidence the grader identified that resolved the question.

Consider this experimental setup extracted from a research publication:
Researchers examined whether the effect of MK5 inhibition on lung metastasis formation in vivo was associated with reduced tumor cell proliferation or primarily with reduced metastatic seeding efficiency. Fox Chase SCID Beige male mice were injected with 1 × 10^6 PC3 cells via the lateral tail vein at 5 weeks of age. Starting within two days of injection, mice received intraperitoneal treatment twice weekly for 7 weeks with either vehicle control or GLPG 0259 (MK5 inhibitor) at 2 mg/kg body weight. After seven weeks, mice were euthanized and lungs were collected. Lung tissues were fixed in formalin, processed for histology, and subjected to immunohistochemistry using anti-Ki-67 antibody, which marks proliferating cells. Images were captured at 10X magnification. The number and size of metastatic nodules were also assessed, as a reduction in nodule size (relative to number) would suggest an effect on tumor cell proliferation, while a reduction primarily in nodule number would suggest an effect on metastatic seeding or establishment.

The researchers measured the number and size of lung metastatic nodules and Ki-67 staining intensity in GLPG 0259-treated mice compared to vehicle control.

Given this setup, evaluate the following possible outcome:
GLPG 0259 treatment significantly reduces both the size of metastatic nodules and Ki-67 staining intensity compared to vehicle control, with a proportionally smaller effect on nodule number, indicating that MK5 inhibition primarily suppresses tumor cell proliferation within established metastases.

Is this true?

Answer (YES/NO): NO